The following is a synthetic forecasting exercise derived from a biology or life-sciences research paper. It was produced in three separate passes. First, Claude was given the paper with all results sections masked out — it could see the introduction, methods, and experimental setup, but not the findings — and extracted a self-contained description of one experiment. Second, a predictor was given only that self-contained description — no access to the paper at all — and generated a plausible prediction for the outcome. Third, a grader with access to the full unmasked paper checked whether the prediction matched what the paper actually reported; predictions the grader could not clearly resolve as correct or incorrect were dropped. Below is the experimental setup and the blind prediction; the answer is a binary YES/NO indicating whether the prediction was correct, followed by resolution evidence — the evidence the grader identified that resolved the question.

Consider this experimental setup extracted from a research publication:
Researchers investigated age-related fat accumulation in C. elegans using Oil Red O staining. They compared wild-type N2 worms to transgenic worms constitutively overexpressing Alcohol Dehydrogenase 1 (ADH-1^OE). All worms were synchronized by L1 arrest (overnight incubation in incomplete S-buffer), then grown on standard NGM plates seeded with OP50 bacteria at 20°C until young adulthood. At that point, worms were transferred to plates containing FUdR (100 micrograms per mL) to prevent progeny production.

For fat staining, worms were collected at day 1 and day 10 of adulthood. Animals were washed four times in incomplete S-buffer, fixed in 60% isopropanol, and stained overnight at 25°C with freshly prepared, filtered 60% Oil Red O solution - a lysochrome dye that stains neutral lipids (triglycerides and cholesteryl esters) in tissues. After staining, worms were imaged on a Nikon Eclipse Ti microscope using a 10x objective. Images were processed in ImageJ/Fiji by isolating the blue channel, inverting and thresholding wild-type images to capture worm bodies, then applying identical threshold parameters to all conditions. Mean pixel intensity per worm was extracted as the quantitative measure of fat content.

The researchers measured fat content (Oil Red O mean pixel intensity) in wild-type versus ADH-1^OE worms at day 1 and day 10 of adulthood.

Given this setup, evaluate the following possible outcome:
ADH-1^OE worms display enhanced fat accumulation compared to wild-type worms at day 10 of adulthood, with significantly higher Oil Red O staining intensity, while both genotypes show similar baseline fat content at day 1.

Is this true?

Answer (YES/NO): NO